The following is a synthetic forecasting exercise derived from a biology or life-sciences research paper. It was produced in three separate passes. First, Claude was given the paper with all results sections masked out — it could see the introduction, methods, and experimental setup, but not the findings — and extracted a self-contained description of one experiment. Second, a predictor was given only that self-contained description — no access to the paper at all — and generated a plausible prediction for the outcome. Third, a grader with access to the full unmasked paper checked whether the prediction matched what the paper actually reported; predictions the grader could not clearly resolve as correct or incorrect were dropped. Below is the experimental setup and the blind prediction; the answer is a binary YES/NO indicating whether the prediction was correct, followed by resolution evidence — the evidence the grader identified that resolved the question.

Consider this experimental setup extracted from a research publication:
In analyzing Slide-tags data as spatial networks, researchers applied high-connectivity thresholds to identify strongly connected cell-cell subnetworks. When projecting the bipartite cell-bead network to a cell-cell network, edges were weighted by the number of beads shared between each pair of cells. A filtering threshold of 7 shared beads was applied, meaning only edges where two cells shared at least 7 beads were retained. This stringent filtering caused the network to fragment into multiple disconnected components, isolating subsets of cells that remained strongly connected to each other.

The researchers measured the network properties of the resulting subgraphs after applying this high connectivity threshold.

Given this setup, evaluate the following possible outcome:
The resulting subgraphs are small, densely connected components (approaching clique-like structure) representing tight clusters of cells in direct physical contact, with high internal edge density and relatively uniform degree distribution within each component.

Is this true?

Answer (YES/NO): NO